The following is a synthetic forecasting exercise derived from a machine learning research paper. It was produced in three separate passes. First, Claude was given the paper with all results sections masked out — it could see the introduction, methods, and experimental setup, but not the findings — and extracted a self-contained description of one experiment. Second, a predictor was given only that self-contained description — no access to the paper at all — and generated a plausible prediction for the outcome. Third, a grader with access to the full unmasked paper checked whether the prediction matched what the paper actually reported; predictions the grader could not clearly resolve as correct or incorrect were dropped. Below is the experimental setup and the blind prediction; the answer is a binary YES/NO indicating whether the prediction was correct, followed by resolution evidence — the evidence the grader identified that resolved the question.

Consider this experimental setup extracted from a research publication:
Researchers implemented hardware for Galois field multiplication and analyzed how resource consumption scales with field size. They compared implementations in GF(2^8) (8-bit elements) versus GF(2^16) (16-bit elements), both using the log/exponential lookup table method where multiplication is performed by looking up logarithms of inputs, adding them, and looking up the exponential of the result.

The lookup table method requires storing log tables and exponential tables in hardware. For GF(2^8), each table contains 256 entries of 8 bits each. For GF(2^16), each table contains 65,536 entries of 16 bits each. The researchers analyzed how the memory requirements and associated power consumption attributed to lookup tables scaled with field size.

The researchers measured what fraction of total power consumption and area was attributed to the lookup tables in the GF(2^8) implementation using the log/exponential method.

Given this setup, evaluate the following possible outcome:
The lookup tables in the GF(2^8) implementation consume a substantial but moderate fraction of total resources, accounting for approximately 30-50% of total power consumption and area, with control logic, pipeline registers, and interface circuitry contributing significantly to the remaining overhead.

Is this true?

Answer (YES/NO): NO